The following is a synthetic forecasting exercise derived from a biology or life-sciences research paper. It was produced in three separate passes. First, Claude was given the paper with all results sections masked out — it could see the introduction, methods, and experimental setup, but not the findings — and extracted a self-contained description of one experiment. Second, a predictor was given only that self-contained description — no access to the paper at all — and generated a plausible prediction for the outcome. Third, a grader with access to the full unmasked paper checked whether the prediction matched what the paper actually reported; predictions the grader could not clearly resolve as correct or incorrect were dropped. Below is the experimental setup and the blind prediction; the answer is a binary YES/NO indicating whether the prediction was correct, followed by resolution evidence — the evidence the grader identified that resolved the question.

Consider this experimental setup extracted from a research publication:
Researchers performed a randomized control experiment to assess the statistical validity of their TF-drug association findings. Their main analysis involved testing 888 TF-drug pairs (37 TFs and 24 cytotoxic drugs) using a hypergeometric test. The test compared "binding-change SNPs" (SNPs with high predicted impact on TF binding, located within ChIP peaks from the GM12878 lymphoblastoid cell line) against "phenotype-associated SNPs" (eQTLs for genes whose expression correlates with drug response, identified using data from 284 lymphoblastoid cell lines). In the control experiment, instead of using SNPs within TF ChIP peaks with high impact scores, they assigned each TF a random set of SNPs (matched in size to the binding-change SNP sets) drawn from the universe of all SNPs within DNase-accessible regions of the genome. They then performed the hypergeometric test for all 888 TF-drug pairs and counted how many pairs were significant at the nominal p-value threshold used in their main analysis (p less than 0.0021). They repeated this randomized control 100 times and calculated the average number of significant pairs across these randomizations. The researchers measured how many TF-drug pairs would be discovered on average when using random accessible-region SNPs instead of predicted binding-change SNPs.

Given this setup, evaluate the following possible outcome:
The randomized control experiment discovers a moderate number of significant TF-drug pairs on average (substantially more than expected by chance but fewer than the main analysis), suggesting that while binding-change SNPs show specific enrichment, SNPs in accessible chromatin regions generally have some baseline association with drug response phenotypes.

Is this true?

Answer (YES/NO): NO